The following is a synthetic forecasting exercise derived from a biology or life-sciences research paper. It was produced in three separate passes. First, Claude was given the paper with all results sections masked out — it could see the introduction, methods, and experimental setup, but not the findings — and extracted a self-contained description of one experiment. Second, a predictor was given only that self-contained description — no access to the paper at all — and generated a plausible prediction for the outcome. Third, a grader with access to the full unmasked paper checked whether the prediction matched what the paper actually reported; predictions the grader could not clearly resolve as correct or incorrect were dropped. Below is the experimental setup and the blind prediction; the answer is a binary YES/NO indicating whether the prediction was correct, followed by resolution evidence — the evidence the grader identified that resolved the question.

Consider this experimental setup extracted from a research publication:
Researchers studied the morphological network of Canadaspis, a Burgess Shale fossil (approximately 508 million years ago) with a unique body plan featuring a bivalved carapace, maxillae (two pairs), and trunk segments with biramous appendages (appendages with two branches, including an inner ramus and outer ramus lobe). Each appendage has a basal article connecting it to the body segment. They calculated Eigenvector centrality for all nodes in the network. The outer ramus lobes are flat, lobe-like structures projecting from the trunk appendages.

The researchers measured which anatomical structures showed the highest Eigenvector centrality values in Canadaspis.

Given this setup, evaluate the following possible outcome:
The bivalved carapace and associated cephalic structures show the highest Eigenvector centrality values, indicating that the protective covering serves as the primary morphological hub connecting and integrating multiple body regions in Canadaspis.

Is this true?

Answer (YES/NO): NO